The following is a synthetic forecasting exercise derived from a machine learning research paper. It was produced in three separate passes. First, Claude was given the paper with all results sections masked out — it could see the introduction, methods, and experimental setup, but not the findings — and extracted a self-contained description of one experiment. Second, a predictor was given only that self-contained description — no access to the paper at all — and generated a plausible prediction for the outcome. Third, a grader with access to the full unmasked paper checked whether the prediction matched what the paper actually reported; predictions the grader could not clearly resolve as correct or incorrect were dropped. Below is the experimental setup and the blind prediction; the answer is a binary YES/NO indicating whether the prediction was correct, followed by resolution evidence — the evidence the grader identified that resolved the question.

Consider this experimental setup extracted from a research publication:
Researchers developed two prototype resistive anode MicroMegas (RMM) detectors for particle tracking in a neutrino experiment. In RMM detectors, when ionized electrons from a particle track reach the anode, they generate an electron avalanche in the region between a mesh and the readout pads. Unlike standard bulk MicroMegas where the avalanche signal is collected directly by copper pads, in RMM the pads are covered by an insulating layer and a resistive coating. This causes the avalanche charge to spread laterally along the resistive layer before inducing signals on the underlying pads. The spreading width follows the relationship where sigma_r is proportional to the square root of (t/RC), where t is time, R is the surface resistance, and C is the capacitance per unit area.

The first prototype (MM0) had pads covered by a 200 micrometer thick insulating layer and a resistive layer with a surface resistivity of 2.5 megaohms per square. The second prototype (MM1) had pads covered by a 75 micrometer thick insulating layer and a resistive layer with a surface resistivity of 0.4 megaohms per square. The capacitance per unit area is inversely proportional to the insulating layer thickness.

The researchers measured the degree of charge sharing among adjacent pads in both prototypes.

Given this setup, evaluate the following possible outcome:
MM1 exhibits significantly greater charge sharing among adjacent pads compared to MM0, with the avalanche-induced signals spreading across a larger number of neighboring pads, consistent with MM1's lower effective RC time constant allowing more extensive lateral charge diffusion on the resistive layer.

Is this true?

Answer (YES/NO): YES